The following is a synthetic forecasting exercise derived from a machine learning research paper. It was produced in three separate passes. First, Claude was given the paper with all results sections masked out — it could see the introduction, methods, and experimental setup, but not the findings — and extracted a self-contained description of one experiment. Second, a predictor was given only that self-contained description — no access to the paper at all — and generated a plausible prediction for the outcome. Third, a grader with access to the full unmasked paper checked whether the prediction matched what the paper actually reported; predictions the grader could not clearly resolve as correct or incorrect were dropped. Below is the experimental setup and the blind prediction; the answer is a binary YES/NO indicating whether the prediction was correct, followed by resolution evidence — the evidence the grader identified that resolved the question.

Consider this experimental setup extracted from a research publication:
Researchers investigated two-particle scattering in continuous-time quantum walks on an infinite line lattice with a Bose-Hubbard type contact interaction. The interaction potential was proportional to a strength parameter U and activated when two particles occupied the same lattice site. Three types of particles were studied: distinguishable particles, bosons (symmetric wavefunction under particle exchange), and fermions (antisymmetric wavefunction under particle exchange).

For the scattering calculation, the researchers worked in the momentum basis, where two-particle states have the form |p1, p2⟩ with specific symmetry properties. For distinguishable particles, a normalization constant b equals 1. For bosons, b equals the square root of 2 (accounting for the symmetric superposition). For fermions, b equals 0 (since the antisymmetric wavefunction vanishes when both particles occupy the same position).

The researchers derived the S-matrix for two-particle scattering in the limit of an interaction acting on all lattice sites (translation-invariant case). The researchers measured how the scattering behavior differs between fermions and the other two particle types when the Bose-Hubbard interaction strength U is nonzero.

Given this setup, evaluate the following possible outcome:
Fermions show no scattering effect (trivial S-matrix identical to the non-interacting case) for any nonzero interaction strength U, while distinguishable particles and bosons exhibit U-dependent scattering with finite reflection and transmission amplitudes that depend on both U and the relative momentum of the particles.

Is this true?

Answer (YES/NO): YES